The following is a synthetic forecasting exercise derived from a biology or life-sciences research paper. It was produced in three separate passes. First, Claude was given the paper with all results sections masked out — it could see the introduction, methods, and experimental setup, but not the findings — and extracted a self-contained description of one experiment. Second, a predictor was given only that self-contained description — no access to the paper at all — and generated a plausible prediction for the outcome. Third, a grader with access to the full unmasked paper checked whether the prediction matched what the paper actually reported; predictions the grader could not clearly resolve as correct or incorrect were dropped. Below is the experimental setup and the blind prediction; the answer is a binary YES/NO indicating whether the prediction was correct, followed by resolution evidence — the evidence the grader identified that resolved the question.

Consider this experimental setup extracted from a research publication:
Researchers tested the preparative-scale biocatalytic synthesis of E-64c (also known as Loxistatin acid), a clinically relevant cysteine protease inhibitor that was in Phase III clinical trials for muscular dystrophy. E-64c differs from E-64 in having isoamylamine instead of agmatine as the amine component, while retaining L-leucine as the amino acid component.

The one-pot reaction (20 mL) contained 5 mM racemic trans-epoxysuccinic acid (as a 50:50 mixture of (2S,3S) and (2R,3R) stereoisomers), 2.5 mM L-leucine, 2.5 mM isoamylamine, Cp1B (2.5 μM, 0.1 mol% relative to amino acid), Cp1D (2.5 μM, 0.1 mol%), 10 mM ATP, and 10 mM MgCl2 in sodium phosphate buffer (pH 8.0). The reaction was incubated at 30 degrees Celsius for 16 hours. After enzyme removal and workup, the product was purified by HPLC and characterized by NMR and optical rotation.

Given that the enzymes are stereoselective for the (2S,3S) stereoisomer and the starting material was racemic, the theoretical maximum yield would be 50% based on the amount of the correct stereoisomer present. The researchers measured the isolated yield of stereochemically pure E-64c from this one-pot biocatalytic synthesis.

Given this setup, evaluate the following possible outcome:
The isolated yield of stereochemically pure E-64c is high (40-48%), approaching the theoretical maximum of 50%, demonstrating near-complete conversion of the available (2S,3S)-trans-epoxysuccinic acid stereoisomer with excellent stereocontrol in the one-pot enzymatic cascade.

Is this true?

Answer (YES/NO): NO